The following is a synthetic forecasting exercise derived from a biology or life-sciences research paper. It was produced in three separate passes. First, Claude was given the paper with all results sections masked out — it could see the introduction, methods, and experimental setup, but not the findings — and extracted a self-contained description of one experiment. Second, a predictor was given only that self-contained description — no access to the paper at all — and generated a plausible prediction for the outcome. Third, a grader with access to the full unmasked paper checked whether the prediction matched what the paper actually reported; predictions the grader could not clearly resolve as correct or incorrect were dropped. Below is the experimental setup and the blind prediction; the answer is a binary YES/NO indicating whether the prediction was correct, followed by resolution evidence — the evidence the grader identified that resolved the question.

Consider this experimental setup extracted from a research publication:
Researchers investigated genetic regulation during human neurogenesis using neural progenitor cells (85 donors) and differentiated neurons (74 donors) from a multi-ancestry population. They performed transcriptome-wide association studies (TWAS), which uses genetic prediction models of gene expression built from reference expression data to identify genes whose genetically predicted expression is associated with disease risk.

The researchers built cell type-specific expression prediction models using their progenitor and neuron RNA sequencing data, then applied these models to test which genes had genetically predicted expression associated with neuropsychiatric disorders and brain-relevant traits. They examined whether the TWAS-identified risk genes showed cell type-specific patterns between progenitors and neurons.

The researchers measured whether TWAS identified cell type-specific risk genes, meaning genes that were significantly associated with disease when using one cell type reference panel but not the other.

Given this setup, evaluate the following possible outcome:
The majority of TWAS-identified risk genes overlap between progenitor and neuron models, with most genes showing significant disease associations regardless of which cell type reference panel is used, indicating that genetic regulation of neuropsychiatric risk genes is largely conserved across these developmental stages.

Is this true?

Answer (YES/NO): NO